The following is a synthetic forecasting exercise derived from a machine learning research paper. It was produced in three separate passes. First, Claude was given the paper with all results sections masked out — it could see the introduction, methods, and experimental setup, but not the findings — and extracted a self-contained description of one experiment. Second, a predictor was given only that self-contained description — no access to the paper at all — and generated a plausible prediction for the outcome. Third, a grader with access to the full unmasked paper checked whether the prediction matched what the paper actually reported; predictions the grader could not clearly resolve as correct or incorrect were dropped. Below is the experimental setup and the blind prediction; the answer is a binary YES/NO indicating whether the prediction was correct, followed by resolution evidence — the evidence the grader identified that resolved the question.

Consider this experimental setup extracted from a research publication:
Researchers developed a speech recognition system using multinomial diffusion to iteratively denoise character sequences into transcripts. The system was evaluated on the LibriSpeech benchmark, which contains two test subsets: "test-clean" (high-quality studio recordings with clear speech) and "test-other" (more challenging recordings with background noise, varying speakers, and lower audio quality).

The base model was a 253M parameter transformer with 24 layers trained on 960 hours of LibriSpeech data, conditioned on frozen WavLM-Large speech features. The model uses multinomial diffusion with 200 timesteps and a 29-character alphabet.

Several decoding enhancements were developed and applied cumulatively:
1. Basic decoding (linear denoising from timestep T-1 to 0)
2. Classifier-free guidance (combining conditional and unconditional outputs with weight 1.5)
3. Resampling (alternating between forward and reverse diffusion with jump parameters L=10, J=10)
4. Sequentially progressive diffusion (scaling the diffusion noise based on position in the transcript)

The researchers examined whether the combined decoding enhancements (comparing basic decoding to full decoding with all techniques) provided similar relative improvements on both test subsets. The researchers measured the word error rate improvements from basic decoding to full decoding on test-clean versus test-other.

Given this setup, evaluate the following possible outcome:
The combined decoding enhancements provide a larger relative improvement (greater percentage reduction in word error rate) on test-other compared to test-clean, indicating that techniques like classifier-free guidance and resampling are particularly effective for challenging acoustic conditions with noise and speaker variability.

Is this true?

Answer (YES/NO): NO